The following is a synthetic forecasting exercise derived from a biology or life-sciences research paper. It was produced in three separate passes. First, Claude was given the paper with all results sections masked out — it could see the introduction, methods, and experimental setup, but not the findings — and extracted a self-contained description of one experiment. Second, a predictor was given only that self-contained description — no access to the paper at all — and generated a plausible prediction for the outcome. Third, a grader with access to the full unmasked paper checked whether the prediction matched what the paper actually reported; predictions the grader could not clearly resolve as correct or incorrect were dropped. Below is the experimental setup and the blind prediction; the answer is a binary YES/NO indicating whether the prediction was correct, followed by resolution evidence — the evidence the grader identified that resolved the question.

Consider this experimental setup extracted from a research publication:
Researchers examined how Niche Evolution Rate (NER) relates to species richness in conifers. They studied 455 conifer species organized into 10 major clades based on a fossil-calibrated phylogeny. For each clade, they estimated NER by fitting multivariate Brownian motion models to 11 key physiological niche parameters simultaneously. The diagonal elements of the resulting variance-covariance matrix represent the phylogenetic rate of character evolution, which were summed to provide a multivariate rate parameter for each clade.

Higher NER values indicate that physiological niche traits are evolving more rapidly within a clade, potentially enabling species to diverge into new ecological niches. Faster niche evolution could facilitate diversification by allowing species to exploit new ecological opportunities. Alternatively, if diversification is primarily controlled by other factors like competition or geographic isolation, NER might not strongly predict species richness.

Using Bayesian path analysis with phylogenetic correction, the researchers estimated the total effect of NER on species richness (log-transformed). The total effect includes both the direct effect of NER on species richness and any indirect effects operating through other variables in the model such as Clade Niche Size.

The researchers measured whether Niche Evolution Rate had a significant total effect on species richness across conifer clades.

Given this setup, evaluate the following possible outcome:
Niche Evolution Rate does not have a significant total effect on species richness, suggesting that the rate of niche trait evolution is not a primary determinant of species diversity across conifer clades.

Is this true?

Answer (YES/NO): NO